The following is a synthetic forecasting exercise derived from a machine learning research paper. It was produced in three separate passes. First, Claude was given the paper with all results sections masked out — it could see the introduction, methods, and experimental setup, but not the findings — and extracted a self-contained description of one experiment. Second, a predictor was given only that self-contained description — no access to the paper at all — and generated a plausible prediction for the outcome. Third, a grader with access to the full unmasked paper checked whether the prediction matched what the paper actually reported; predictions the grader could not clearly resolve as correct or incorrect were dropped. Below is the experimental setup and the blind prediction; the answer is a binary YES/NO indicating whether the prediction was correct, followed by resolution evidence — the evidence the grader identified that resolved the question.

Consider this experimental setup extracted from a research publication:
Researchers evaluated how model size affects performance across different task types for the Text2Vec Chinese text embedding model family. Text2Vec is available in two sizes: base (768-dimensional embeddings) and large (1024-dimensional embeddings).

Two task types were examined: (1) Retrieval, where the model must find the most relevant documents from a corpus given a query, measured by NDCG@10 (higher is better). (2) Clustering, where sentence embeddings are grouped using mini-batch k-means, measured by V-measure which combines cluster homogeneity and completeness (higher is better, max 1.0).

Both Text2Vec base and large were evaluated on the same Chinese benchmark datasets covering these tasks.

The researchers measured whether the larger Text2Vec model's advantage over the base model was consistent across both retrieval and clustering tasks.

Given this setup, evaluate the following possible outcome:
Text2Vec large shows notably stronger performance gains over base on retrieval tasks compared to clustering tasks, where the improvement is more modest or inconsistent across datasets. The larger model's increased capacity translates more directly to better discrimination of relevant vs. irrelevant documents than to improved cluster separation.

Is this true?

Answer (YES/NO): NO